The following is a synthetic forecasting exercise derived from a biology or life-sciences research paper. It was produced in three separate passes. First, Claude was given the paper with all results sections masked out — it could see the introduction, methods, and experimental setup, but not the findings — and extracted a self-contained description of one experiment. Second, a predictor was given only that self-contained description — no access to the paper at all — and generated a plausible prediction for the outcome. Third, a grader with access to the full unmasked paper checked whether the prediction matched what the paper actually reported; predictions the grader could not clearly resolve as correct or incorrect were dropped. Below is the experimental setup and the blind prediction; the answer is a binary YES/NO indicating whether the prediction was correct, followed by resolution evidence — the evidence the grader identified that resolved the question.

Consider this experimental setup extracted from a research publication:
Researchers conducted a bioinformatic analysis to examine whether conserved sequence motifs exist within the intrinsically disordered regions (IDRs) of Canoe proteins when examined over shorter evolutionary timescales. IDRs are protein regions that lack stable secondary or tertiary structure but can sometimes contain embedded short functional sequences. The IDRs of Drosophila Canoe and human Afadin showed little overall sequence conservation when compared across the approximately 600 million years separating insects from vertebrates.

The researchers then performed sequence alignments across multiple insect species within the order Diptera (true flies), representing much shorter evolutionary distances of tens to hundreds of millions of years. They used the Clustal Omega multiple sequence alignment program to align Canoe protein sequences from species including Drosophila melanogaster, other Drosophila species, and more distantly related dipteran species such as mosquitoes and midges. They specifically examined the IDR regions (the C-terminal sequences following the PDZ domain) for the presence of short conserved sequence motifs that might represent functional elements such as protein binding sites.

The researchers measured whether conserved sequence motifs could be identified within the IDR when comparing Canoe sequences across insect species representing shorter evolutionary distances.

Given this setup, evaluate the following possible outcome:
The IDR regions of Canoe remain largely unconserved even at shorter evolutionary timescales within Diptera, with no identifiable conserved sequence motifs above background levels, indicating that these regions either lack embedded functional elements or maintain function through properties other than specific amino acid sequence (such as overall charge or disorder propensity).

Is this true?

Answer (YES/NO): NO